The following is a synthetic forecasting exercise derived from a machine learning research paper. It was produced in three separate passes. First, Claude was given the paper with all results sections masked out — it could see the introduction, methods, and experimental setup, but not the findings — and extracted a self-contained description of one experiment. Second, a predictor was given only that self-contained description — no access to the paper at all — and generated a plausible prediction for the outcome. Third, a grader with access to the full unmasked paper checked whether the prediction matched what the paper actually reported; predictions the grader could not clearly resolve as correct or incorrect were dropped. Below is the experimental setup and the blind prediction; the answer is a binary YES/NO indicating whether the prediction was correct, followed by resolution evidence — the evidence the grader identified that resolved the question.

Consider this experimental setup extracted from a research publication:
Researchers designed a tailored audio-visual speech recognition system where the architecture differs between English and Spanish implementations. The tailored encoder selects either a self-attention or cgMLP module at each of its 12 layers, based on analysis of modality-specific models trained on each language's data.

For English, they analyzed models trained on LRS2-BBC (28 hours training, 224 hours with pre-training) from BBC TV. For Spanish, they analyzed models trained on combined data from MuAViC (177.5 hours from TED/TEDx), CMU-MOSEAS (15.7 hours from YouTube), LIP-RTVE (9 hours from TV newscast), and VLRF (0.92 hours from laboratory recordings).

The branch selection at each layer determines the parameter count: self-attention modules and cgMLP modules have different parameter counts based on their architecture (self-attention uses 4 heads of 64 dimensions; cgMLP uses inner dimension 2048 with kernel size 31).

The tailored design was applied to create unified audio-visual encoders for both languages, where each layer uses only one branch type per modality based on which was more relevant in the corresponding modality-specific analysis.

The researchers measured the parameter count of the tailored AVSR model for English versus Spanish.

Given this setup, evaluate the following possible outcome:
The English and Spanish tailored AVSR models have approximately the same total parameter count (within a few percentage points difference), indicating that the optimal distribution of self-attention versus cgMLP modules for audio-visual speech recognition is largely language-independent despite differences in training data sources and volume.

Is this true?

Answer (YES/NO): NO